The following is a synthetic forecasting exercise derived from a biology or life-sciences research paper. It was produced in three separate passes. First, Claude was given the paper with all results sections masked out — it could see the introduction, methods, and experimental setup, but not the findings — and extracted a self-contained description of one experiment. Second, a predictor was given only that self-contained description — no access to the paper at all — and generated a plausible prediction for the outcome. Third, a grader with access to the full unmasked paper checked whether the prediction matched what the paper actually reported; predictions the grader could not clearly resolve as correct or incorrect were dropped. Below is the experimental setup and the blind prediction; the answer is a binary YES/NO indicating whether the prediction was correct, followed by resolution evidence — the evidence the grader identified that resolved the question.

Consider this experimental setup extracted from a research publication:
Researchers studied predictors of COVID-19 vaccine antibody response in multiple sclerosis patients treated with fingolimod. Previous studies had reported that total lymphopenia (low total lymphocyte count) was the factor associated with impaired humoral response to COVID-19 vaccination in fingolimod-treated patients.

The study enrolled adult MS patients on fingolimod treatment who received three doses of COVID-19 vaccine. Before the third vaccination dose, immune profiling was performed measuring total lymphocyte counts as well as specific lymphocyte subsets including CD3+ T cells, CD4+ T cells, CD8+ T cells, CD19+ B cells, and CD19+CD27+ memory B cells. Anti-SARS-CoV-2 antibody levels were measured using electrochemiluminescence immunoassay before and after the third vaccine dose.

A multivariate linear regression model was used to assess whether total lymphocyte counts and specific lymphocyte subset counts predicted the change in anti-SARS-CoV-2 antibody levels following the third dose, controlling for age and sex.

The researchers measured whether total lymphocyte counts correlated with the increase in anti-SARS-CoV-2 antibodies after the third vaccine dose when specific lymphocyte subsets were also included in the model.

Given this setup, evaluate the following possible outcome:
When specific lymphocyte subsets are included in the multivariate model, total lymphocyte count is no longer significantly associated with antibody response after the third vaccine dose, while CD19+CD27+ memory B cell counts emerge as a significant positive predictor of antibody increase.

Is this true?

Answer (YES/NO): NO